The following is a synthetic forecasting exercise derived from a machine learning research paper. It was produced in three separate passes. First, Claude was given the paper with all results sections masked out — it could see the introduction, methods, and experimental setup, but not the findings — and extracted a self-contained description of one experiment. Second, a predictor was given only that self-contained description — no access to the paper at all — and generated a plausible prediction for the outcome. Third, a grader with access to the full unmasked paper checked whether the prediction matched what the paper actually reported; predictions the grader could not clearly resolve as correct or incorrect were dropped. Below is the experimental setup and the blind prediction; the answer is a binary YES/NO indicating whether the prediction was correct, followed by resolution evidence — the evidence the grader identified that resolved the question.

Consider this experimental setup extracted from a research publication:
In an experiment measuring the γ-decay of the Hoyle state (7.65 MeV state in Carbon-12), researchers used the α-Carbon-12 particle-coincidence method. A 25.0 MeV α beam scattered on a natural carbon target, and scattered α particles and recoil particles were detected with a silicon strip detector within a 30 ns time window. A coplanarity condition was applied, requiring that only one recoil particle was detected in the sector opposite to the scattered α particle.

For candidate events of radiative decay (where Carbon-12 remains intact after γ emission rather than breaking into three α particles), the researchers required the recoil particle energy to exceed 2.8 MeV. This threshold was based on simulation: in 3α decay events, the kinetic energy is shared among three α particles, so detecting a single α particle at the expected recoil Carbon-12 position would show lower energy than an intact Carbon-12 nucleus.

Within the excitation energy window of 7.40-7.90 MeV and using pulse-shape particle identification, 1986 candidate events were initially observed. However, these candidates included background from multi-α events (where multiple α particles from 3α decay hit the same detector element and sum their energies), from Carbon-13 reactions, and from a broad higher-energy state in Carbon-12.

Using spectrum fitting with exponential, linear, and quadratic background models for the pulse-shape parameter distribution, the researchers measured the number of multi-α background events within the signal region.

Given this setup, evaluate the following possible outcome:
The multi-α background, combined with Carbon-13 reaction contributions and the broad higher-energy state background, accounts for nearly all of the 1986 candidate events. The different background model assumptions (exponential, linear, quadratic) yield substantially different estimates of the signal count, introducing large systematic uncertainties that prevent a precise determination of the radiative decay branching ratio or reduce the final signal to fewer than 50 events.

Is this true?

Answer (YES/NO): NO